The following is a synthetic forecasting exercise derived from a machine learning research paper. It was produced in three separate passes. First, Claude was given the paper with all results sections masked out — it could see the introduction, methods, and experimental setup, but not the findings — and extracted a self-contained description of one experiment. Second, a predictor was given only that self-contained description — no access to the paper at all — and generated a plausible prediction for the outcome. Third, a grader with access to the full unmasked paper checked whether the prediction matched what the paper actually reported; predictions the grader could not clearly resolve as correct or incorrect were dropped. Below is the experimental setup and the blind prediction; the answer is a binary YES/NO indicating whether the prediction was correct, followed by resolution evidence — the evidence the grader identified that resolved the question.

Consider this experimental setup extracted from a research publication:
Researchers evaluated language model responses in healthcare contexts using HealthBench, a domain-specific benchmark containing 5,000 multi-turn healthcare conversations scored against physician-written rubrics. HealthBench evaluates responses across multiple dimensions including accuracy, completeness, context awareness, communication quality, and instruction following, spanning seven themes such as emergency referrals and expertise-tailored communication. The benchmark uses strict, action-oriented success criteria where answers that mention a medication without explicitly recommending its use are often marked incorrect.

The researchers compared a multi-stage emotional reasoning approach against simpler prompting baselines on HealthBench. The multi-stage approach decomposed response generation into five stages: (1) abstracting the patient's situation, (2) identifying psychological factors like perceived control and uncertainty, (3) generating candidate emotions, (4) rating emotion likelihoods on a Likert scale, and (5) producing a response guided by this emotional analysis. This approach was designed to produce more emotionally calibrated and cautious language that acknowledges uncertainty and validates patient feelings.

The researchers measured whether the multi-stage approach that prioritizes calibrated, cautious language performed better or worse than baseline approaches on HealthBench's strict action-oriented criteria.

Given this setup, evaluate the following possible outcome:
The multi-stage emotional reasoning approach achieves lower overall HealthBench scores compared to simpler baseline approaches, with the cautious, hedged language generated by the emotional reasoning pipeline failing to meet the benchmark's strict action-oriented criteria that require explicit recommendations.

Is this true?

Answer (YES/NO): NO